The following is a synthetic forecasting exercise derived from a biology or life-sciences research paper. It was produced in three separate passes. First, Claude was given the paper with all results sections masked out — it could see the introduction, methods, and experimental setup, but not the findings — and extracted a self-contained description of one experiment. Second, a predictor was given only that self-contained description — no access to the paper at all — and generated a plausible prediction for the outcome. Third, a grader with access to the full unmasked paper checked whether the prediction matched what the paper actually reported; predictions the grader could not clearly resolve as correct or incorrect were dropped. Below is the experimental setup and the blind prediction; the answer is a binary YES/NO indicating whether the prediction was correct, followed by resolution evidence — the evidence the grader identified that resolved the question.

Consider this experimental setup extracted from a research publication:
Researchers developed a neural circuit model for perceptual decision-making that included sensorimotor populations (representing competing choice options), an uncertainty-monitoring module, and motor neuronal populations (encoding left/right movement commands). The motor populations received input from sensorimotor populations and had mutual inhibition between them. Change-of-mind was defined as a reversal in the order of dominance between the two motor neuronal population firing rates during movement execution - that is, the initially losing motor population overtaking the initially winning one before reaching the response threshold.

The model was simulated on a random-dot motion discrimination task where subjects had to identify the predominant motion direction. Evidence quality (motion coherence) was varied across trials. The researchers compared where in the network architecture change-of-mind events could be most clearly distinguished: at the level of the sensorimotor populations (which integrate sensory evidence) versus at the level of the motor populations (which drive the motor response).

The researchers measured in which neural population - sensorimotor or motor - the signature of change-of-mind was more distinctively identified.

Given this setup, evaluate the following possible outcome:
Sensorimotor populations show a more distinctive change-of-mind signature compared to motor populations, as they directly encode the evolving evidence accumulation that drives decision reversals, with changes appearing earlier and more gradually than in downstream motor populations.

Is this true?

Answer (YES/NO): NO